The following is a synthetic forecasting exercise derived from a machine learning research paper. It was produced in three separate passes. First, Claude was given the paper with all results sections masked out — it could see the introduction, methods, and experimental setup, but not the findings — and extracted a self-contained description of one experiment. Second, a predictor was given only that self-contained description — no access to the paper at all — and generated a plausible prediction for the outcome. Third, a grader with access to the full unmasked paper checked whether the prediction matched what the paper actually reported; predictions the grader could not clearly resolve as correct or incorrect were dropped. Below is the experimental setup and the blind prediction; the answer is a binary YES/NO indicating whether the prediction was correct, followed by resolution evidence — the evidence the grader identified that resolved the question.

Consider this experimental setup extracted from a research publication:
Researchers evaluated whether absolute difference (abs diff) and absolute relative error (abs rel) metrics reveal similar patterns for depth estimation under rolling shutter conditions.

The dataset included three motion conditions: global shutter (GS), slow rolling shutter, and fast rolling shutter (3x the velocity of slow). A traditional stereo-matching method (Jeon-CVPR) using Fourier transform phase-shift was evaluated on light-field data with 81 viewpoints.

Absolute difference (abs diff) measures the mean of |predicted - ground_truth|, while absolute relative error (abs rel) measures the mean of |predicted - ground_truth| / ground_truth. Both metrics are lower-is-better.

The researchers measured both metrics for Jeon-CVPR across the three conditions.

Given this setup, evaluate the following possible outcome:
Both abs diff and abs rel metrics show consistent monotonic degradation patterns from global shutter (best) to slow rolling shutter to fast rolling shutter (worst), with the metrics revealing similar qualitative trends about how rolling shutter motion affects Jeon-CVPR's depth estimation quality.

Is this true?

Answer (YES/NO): YES